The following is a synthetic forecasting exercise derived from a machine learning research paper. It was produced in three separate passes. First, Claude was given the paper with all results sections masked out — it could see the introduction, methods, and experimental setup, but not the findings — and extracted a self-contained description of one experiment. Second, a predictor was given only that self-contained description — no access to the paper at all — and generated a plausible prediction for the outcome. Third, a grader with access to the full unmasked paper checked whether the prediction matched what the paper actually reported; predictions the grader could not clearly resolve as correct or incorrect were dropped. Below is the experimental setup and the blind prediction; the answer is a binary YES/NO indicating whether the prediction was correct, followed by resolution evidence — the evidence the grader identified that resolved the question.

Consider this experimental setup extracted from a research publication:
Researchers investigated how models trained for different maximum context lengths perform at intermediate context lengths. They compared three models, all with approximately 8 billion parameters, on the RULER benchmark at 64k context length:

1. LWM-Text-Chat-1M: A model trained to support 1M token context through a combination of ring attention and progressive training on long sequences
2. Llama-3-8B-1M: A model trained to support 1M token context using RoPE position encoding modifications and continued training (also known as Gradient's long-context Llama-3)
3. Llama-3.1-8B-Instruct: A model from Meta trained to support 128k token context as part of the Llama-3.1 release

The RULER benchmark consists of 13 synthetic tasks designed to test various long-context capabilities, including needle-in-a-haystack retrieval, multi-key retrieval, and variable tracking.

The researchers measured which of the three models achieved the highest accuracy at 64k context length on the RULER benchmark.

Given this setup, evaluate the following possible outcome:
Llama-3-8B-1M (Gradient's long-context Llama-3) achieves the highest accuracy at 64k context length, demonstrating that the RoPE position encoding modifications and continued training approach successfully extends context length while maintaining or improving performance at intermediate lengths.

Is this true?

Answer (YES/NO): NO